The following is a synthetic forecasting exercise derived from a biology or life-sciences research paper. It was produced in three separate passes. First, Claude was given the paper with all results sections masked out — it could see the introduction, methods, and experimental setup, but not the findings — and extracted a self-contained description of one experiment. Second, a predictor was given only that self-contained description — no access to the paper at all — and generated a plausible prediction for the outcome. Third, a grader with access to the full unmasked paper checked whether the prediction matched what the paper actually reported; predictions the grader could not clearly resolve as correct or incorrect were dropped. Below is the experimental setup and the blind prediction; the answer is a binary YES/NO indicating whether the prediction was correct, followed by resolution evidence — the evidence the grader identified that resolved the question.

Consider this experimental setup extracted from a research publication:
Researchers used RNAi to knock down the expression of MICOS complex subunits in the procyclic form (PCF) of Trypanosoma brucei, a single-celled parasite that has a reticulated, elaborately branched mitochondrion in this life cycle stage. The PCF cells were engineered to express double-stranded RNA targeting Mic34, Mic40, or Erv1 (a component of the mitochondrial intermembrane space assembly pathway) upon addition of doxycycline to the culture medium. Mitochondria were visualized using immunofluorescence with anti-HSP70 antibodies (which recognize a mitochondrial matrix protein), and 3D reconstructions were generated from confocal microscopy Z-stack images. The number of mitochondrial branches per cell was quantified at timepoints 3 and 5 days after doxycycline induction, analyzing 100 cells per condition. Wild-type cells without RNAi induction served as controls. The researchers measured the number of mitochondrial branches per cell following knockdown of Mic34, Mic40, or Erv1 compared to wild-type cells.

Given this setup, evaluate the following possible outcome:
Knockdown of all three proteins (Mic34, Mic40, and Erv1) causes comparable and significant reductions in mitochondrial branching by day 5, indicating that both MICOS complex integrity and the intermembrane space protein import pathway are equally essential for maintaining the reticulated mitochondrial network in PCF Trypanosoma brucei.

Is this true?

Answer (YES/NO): YES